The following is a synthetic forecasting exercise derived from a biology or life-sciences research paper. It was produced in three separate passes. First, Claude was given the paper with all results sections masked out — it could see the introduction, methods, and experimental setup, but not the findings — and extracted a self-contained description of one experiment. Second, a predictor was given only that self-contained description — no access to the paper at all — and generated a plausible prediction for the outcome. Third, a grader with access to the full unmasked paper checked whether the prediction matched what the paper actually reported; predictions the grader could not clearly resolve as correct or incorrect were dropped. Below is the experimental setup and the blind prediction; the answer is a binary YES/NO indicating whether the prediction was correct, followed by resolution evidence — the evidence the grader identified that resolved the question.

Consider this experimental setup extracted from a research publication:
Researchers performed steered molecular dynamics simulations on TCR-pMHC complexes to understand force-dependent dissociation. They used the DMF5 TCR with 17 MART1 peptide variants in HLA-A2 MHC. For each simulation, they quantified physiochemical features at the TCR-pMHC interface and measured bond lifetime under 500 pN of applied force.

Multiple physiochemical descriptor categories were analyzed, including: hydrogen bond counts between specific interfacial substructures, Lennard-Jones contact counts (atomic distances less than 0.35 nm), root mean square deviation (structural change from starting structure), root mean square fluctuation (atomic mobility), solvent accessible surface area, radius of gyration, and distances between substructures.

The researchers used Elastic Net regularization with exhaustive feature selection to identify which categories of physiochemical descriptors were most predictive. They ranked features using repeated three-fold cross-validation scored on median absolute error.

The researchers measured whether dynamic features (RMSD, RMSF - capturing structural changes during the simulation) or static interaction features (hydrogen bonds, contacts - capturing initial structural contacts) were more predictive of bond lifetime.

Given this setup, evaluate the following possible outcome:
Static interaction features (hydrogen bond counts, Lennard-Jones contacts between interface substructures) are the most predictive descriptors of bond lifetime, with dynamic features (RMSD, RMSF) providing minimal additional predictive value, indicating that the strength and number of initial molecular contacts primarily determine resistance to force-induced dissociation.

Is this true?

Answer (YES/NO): YES